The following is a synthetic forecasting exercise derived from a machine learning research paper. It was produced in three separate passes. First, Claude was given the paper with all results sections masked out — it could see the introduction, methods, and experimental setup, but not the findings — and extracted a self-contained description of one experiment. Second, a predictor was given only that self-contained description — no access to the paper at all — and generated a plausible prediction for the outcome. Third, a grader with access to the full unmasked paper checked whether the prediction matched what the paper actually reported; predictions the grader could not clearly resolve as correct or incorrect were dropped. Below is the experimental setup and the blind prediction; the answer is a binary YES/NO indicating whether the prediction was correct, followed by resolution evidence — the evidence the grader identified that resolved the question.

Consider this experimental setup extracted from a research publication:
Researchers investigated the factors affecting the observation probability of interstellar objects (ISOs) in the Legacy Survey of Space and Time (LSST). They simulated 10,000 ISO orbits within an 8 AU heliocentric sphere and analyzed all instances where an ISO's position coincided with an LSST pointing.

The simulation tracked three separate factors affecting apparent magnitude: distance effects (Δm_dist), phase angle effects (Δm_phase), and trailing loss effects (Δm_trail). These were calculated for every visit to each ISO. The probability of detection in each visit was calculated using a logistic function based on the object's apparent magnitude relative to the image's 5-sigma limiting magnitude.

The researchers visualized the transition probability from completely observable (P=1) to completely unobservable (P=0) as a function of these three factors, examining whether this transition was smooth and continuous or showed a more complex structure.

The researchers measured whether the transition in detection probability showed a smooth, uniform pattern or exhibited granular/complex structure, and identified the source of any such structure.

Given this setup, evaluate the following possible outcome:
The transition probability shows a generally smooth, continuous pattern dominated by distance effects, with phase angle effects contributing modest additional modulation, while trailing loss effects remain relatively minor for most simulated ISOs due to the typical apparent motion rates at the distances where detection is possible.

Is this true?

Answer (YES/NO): NO